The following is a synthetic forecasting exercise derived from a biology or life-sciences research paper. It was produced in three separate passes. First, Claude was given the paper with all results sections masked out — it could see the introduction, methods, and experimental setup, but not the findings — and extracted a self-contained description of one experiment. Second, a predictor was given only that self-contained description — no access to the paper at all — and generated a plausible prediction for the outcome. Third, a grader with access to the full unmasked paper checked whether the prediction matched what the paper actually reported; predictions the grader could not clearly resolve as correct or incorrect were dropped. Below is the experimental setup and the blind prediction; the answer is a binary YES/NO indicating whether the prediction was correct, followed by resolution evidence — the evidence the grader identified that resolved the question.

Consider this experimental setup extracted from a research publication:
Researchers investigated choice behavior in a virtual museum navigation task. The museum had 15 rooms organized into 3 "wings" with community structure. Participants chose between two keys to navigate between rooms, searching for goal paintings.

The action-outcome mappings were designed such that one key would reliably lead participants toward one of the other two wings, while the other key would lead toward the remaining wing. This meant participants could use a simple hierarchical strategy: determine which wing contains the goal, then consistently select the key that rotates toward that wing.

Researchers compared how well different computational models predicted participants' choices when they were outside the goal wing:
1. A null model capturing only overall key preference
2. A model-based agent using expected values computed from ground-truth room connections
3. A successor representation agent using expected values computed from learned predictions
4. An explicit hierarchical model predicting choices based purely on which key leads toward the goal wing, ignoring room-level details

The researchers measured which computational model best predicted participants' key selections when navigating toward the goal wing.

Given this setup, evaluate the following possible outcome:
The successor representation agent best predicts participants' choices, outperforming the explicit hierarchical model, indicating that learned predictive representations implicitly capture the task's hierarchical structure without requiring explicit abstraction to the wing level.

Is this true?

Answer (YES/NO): NO